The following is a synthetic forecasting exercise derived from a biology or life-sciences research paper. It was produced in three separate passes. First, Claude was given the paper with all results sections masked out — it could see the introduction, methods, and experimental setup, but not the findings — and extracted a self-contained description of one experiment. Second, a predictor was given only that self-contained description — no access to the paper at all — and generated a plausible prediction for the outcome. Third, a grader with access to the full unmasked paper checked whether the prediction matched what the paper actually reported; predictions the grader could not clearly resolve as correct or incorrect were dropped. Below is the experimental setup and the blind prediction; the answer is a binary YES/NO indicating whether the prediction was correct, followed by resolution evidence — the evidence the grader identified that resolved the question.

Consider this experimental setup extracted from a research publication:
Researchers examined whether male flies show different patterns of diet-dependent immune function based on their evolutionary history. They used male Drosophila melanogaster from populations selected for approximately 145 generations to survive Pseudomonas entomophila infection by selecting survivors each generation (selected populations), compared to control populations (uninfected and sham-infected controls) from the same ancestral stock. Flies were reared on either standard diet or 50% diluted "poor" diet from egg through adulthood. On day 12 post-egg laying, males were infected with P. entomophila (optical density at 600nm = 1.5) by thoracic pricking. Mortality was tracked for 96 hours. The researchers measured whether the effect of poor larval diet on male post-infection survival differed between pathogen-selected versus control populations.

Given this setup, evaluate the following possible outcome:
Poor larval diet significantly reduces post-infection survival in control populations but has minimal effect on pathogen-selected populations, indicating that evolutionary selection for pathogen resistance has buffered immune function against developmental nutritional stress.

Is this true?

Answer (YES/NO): NO